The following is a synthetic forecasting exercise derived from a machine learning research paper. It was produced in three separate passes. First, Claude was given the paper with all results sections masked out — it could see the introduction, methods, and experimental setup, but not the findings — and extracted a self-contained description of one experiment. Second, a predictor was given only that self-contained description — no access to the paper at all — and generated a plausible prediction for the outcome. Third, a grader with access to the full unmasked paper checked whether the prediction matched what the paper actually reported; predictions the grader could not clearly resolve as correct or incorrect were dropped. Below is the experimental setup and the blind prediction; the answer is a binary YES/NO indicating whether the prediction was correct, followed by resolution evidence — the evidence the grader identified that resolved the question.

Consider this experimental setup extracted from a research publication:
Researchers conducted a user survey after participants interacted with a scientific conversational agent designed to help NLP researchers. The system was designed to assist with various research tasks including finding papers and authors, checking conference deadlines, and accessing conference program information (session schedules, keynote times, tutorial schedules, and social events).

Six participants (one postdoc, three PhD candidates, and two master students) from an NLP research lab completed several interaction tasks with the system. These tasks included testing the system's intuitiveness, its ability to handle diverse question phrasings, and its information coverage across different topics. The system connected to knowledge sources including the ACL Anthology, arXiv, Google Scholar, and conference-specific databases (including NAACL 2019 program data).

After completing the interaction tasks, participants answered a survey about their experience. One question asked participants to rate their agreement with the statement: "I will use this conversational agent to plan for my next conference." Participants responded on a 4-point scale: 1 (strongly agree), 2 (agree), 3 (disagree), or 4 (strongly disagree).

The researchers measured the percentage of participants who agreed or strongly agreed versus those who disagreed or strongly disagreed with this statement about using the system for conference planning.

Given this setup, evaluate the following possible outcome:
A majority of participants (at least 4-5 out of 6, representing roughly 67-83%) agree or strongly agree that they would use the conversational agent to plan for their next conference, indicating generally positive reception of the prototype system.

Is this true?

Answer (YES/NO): NO